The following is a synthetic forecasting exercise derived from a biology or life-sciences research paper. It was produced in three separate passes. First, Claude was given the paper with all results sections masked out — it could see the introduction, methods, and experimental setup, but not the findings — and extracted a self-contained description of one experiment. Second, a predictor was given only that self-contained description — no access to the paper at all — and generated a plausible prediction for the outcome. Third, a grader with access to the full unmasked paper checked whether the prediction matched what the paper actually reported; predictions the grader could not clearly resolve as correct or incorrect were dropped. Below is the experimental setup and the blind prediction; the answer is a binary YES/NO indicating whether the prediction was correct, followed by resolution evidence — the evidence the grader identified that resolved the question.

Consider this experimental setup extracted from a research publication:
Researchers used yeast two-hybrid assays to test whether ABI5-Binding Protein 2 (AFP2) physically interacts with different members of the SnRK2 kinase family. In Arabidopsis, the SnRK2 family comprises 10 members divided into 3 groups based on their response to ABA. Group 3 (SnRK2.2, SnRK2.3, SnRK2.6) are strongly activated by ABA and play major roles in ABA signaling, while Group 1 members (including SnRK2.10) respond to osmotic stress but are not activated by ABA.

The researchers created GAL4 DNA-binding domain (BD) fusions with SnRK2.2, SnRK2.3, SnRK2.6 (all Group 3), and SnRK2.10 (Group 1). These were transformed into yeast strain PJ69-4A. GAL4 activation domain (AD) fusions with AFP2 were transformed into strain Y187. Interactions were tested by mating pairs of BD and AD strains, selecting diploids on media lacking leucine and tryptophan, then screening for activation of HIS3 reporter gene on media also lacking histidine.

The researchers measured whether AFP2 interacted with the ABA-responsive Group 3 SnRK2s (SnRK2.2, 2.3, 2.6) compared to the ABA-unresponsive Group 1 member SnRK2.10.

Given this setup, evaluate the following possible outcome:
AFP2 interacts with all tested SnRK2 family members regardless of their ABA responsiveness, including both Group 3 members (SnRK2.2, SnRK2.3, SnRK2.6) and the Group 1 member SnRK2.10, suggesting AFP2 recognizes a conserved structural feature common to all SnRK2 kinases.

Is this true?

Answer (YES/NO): NO